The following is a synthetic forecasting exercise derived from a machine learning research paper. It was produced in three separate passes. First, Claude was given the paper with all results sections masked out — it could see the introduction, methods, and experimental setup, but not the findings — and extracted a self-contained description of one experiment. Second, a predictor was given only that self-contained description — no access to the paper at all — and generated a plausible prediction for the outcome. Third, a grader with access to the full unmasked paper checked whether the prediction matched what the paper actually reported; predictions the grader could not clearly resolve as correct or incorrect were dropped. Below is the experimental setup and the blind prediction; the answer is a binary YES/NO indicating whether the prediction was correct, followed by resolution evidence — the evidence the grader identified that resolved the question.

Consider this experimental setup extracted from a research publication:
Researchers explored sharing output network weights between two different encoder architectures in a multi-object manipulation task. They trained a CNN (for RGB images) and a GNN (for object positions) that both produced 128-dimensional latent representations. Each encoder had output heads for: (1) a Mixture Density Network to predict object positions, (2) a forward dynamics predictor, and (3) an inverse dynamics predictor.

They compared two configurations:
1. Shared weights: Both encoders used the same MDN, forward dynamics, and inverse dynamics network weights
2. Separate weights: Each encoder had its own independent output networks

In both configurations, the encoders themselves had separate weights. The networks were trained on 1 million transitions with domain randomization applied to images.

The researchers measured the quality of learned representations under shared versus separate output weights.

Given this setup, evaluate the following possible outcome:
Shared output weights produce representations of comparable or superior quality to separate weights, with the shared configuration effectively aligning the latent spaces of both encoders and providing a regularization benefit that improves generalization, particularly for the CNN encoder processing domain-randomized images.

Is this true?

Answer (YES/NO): NO